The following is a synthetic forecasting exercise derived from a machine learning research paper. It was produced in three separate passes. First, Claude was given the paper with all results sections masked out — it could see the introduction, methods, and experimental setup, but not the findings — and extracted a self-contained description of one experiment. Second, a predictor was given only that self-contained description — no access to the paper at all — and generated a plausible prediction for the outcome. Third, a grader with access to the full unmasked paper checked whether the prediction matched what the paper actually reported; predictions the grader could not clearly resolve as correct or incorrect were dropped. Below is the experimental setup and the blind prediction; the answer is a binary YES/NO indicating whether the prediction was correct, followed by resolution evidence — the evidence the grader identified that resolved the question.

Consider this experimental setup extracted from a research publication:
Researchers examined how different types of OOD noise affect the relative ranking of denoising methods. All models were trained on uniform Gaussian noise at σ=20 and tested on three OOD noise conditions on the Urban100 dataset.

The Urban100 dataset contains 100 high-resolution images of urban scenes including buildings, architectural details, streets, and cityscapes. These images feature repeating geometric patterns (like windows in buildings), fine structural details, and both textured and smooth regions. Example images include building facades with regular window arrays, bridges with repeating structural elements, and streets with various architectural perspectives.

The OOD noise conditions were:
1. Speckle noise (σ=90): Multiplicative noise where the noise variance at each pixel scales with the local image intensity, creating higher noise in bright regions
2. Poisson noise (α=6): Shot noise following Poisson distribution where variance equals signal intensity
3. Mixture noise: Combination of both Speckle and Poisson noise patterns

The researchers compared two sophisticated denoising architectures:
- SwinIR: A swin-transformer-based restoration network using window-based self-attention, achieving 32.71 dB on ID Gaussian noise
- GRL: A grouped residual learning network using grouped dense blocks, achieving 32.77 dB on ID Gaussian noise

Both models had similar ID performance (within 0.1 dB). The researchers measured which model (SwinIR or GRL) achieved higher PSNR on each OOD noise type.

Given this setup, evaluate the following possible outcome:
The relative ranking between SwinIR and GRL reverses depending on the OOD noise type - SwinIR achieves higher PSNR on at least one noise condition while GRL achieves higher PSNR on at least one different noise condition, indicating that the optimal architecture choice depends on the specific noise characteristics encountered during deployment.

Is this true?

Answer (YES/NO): NO